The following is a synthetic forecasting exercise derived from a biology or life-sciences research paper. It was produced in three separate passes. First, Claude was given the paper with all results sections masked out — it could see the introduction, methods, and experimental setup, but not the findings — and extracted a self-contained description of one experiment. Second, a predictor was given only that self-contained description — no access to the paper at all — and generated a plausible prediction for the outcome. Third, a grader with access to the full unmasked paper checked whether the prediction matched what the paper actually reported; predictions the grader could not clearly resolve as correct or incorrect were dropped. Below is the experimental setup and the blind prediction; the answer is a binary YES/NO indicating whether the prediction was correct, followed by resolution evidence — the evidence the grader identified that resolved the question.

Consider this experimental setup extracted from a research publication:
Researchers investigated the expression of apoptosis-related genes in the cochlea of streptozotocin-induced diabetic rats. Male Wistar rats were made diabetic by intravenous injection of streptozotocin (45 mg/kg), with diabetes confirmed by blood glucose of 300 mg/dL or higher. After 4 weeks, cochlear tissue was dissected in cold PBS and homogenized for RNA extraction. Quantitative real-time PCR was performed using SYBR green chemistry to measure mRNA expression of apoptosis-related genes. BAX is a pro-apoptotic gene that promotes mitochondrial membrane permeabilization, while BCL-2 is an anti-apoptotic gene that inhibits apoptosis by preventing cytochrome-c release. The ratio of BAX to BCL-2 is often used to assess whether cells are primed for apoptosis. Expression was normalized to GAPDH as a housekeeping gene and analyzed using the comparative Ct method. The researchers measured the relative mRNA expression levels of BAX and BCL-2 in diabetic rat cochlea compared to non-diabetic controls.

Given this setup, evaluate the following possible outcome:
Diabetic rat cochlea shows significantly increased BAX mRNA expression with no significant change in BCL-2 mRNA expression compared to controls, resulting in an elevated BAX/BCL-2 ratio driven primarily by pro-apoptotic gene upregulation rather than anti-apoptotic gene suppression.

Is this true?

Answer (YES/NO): NO